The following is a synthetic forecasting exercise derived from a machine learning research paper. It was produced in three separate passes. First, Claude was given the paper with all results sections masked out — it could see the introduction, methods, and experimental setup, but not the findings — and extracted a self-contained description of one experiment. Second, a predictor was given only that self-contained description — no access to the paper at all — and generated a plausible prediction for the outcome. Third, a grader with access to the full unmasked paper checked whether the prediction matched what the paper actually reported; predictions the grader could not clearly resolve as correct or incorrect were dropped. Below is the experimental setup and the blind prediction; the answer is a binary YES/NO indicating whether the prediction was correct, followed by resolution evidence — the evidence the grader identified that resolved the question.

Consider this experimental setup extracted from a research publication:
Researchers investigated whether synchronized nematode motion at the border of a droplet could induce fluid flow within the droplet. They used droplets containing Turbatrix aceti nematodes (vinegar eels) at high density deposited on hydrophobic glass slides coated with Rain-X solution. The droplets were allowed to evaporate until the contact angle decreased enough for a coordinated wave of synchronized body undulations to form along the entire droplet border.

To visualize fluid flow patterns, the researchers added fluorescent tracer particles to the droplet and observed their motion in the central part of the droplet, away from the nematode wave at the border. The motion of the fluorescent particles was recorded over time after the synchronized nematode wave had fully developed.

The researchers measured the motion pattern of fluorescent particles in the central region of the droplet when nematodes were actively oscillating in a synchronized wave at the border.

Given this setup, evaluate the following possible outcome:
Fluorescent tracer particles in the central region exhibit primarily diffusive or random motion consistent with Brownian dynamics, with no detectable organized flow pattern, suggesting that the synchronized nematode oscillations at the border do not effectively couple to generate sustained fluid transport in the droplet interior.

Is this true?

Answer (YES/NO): NO